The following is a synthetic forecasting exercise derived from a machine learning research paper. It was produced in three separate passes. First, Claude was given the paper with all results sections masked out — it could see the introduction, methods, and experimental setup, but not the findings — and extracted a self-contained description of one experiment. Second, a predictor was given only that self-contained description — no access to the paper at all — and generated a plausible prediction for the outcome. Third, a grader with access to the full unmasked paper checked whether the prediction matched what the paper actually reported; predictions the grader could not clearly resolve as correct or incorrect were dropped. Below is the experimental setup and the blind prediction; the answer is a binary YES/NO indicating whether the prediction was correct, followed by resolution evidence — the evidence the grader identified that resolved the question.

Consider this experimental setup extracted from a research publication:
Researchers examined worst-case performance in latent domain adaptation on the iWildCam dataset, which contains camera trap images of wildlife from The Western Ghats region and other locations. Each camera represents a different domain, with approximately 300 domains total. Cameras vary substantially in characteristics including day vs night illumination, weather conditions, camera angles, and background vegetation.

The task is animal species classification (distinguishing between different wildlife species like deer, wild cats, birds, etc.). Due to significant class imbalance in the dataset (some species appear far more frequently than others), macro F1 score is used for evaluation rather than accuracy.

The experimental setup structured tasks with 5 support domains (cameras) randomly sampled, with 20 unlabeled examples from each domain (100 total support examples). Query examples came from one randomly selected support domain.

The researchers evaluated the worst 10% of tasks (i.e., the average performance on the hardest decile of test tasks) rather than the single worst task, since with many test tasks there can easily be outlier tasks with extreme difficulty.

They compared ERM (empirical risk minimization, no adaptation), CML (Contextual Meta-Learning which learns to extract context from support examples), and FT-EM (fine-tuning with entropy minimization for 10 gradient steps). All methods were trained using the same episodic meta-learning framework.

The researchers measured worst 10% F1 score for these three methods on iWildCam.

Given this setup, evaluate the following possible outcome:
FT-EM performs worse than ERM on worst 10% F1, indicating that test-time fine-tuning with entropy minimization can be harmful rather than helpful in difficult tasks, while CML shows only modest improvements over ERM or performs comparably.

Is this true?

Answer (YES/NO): NO